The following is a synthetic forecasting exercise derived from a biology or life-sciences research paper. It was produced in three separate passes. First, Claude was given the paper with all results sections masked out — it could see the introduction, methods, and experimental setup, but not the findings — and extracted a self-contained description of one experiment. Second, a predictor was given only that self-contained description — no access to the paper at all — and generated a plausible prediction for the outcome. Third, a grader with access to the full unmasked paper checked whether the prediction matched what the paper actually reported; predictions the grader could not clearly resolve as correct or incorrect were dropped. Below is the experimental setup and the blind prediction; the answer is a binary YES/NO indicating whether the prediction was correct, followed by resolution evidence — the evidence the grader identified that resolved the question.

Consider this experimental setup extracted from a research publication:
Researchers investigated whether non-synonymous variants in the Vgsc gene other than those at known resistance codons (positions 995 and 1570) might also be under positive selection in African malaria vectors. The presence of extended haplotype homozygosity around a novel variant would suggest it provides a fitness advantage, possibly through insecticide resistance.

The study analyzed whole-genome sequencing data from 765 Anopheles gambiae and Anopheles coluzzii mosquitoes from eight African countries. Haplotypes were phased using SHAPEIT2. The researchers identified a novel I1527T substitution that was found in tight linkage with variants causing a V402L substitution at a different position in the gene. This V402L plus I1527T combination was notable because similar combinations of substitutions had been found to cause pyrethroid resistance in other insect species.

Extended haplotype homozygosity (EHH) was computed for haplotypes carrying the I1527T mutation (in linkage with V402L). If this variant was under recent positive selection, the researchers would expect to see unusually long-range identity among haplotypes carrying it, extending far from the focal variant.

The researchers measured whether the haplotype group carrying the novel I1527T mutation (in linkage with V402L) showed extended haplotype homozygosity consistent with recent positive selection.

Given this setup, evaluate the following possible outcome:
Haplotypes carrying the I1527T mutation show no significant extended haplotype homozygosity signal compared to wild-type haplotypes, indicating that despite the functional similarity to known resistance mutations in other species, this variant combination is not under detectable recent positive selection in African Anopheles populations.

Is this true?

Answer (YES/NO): NO